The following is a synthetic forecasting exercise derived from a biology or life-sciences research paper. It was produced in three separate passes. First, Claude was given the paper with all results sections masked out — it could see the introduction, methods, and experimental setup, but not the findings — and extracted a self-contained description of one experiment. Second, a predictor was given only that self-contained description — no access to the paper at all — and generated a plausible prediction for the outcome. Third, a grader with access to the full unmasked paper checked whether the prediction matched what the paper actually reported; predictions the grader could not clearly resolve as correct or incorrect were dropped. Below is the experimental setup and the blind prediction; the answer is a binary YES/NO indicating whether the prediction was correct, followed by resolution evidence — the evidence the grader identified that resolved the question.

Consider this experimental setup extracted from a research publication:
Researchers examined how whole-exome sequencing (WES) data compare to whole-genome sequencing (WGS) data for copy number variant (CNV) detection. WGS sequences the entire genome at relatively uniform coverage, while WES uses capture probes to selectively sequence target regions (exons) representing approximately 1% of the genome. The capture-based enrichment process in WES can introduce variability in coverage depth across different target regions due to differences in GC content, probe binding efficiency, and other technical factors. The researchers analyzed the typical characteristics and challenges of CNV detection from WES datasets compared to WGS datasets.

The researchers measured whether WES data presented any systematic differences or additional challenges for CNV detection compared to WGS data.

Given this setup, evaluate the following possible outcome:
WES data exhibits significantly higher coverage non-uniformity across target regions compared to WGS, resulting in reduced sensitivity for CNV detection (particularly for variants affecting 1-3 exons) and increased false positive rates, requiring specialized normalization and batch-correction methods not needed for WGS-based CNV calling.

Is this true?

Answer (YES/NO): NO